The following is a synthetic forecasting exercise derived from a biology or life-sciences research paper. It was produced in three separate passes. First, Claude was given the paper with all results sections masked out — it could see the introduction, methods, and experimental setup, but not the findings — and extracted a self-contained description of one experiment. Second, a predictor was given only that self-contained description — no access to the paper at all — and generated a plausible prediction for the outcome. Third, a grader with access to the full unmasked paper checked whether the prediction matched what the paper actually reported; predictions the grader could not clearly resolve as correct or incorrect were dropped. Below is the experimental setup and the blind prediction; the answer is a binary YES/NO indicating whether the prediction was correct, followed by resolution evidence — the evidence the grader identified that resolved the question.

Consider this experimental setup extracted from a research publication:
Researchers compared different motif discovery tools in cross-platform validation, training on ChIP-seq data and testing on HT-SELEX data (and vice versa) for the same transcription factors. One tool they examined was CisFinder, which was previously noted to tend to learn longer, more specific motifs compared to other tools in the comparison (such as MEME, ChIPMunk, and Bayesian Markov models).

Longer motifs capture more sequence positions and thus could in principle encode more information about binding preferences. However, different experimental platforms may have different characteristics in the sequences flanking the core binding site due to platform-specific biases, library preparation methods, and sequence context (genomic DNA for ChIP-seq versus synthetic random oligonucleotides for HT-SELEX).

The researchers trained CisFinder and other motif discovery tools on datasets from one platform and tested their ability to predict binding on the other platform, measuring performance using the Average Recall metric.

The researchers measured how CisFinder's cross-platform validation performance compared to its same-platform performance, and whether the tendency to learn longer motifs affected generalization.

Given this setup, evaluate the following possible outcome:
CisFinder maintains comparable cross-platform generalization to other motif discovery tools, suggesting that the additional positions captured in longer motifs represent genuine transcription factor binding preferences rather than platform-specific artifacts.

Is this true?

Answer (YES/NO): NO